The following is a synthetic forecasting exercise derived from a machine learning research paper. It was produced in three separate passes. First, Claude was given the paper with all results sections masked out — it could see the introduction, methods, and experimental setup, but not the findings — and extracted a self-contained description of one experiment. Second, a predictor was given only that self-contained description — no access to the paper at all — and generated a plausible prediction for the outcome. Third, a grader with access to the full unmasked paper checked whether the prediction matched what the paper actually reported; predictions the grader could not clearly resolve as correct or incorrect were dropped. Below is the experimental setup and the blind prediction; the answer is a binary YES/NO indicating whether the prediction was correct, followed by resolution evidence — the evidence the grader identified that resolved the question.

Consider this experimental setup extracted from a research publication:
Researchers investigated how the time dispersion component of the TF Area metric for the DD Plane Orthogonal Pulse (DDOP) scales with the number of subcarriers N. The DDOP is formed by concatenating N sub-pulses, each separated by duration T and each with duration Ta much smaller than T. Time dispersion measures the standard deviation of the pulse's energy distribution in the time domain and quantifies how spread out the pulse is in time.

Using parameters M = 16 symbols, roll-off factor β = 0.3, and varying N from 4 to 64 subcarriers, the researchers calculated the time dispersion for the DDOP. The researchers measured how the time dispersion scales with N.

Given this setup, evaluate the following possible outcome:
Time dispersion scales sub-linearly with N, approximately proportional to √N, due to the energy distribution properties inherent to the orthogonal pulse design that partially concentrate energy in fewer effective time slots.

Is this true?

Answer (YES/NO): NO